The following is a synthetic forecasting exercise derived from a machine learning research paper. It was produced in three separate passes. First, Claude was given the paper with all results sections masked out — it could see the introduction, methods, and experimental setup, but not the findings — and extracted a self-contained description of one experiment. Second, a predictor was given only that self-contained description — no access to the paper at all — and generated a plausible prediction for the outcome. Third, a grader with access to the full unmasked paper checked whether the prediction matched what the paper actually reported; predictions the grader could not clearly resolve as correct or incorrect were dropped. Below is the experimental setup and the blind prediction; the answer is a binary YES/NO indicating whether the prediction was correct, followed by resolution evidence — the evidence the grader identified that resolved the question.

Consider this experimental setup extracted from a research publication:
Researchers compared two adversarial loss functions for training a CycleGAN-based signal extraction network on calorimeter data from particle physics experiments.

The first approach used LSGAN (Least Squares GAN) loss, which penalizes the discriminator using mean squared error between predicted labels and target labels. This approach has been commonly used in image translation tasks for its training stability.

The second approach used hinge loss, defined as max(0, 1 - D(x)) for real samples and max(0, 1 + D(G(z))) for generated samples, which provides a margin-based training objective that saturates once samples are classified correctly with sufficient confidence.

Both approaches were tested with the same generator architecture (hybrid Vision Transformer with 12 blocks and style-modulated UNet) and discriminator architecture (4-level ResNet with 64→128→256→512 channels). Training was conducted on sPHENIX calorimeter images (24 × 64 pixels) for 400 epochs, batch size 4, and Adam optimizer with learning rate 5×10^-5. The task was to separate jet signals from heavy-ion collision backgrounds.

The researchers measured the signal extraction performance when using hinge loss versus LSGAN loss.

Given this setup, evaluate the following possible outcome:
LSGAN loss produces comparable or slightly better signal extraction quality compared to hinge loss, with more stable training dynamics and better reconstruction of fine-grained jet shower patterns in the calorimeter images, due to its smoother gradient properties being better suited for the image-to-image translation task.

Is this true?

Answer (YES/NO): NO